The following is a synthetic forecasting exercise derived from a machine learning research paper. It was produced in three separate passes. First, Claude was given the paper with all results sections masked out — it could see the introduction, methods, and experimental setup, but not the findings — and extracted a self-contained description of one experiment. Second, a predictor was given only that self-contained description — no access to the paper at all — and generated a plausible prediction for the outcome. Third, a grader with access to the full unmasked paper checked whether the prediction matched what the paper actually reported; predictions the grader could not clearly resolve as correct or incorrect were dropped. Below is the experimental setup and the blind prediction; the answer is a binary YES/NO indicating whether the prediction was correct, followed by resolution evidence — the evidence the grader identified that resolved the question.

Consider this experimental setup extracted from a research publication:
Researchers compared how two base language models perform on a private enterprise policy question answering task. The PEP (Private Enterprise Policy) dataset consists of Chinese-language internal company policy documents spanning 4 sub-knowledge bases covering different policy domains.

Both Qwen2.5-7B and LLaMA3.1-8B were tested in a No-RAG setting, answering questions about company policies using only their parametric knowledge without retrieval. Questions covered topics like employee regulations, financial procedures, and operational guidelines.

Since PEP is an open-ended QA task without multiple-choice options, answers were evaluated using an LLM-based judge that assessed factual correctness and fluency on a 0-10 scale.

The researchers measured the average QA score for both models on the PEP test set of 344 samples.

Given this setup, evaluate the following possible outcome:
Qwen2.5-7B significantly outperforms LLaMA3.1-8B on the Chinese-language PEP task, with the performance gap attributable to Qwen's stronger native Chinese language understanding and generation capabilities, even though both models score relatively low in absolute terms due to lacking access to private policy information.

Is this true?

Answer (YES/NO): NO